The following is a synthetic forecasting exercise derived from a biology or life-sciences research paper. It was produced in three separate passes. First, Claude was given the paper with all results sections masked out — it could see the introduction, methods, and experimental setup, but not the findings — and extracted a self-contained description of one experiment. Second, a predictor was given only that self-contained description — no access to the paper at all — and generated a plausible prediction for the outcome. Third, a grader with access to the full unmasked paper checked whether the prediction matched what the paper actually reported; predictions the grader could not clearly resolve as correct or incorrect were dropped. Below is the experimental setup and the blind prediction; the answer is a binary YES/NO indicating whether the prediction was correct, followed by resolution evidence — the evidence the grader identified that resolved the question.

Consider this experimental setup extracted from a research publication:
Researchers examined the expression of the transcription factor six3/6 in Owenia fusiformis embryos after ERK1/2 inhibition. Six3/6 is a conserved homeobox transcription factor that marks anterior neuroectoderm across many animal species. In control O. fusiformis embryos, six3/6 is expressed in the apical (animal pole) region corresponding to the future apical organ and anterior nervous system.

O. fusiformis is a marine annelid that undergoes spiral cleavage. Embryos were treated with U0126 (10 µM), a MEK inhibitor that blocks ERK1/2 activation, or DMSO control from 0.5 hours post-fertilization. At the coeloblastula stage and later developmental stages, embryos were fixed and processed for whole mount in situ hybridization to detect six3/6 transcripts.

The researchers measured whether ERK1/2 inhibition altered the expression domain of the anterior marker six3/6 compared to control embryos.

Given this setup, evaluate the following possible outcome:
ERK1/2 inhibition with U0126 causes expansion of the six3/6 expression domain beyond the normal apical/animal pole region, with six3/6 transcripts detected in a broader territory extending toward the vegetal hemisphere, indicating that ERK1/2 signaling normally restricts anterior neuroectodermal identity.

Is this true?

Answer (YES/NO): NO